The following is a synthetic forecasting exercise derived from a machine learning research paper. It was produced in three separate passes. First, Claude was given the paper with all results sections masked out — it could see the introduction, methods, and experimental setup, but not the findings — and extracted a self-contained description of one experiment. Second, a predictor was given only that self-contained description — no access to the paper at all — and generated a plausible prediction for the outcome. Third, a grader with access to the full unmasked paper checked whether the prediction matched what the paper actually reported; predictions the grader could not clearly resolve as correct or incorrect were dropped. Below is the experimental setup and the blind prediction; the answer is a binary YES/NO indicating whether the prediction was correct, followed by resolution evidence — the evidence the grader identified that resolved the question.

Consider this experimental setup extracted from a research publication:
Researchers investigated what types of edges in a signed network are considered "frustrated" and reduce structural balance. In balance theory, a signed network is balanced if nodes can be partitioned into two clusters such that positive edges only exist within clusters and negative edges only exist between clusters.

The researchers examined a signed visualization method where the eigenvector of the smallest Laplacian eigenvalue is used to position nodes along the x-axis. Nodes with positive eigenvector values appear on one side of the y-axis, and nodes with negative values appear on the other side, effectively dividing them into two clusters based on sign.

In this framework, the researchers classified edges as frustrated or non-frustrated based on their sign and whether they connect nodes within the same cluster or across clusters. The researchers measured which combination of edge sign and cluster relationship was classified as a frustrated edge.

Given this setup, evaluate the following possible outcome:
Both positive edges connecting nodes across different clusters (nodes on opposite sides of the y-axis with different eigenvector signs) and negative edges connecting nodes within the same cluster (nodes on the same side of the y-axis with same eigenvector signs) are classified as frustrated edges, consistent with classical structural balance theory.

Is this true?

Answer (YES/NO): YES